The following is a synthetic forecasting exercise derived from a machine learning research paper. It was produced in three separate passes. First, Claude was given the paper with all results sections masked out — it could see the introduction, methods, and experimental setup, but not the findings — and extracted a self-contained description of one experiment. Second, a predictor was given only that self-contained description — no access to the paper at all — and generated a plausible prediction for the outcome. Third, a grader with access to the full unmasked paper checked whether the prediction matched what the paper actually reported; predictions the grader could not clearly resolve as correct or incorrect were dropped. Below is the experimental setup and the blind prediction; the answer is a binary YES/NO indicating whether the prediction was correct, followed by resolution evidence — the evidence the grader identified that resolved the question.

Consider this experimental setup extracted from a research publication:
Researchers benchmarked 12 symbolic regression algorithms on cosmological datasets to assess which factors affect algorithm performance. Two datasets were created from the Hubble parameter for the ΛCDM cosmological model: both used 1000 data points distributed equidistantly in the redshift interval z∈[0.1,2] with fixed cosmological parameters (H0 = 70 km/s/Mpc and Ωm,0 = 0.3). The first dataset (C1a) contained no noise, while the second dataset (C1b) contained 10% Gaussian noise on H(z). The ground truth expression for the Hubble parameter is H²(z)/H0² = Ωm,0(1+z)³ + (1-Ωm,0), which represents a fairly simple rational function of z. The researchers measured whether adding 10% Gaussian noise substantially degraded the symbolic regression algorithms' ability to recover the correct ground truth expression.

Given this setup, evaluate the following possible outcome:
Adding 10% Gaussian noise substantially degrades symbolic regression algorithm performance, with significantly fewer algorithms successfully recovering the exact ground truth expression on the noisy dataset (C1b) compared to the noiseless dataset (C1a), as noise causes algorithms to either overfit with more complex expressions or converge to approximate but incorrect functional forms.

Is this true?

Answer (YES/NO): YES